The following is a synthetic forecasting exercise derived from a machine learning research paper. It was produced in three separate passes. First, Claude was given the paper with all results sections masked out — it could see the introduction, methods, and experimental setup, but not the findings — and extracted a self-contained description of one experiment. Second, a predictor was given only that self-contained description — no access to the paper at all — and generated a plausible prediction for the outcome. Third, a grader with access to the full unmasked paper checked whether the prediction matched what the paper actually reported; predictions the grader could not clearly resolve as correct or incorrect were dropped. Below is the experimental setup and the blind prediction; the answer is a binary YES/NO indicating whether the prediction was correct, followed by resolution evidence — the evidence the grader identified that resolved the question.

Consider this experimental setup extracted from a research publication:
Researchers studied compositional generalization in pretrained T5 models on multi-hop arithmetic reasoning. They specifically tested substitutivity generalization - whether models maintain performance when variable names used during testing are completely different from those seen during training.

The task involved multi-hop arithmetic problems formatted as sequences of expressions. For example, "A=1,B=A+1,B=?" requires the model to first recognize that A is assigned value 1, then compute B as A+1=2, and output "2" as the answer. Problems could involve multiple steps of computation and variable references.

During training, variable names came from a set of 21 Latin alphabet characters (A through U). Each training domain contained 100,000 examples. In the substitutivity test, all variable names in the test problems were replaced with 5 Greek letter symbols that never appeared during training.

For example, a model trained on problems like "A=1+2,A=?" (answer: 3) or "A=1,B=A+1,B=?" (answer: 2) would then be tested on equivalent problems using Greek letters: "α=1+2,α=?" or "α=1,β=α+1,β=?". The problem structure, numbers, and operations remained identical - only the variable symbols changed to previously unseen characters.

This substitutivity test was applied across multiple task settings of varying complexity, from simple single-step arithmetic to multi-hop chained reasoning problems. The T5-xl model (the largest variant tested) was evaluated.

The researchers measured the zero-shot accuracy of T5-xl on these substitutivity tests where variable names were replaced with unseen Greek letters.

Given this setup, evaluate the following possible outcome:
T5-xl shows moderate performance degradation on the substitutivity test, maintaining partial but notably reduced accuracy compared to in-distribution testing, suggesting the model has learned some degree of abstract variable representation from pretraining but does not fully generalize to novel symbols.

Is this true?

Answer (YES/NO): NO